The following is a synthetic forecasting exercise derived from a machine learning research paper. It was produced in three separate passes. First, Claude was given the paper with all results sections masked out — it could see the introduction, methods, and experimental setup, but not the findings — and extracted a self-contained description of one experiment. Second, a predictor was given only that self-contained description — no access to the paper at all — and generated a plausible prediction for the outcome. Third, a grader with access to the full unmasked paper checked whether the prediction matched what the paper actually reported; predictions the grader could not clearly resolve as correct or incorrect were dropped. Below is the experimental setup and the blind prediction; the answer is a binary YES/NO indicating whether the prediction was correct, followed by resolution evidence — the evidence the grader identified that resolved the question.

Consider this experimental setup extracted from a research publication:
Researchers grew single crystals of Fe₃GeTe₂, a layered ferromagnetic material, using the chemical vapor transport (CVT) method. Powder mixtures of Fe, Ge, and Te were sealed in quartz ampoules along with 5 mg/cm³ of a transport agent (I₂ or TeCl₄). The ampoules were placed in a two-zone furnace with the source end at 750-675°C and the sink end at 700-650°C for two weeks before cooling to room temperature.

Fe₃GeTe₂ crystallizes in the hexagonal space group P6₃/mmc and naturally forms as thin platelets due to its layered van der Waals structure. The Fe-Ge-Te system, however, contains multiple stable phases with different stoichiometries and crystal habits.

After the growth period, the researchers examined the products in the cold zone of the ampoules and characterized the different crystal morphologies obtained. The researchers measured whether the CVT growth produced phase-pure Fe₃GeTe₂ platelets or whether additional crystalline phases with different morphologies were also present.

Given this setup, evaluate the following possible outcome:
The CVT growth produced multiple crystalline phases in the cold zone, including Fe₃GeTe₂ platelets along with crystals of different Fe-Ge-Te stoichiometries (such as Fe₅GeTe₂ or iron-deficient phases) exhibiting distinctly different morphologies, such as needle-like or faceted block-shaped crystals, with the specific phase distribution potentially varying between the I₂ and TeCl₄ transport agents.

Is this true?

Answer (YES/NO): NO